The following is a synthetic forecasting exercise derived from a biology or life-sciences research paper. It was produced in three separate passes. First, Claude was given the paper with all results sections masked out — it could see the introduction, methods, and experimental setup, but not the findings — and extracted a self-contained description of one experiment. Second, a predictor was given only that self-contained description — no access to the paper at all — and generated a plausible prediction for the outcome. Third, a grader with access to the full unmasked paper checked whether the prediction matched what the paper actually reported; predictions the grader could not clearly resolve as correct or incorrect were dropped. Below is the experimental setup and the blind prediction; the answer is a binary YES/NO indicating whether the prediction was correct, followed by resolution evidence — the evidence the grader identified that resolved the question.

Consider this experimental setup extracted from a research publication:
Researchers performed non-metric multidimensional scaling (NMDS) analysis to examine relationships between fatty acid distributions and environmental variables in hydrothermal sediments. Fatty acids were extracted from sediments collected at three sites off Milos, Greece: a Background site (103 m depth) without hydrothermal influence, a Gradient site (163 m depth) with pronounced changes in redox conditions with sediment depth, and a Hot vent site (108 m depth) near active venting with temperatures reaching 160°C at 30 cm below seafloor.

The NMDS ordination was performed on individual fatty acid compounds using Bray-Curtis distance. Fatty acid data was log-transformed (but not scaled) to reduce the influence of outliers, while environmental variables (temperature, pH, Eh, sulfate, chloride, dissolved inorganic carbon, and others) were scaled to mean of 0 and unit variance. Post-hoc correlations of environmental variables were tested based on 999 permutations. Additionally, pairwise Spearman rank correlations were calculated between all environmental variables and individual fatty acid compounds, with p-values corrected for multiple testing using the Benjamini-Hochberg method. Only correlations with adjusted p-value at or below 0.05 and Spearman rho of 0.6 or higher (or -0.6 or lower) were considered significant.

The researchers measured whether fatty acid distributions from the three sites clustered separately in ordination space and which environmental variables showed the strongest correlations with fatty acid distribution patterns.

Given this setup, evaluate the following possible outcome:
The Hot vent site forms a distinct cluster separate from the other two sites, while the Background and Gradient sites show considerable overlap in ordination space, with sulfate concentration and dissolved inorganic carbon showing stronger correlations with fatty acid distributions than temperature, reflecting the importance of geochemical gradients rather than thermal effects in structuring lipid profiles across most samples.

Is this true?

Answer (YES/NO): NO